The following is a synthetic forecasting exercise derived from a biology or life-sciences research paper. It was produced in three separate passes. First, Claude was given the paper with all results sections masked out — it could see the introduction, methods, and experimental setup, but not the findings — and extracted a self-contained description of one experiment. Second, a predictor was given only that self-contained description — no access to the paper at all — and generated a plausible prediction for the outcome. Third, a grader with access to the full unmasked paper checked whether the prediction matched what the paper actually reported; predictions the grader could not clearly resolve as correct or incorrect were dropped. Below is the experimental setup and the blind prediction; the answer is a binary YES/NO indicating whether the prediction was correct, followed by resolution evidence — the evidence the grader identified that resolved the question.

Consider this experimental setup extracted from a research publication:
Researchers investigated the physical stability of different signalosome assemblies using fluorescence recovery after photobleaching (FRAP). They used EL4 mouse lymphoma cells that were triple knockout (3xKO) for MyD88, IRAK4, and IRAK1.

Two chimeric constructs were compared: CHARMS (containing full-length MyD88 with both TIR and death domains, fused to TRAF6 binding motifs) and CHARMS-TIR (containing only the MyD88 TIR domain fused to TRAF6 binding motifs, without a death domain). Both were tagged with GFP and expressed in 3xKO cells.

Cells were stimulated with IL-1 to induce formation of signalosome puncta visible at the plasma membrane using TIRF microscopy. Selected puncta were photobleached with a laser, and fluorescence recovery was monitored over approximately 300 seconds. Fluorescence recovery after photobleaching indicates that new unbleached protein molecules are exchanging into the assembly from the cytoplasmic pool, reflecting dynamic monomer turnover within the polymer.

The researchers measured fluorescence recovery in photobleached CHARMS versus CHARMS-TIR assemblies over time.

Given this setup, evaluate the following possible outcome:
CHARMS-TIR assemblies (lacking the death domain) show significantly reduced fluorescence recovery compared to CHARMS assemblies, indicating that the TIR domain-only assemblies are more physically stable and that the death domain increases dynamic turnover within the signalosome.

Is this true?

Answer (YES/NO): NO